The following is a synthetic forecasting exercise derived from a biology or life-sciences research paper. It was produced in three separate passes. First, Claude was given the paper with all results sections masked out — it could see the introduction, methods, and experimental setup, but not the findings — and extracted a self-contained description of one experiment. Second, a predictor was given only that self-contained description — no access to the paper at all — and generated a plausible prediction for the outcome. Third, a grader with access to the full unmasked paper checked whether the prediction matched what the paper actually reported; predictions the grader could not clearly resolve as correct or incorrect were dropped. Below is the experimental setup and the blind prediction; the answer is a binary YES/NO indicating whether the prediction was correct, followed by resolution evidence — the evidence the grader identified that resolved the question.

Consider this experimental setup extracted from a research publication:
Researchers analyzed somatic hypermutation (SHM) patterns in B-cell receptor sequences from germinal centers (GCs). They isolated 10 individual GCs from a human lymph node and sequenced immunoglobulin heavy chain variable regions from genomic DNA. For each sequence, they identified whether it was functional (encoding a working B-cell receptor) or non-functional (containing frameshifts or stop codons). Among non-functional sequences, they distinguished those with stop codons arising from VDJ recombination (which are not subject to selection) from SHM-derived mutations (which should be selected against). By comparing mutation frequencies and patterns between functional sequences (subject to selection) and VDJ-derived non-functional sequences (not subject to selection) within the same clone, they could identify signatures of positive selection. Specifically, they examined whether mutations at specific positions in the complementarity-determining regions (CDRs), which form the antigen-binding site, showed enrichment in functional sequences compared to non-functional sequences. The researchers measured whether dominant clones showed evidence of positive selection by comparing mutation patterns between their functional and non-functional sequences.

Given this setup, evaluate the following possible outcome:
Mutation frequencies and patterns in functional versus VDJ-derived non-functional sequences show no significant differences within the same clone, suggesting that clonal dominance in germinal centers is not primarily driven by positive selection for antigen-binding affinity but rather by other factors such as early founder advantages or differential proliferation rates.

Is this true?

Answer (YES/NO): NO